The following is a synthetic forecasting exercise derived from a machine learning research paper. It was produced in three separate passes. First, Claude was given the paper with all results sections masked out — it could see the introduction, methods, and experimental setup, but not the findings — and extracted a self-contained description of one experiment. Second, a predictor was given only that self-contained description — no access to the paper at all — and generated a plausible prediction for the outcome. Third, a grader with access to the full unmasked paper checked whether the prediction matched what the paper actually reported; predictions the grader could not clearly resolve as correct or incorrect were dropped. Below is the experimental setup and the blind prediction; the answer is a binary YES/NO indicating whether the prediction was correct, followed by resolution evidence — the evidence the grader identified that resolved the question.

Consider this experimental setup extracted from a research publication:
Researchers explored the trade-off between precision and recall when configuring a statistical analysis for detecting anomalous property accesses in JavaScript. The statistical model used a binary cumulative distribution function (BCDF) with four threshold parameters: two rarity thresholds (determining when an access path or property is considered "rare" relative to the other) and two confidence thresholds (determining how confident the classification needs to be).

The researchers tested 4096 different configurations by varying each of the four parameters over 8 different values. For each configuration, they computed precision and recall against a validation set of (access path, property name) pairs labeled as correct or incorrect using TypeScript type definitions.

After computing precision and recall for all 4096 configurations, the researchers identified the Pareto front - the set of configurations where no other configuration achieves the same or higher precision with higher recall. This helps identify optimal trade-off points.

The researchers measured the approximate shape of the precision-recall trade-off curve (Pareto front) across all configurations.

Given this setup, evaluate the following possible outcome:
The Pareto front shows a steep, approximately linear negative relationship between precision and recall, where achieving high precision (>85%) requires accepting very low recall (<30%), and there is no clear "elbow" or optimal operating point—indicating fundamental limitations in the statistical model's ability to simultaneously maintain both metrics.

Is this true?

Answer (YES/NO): NO